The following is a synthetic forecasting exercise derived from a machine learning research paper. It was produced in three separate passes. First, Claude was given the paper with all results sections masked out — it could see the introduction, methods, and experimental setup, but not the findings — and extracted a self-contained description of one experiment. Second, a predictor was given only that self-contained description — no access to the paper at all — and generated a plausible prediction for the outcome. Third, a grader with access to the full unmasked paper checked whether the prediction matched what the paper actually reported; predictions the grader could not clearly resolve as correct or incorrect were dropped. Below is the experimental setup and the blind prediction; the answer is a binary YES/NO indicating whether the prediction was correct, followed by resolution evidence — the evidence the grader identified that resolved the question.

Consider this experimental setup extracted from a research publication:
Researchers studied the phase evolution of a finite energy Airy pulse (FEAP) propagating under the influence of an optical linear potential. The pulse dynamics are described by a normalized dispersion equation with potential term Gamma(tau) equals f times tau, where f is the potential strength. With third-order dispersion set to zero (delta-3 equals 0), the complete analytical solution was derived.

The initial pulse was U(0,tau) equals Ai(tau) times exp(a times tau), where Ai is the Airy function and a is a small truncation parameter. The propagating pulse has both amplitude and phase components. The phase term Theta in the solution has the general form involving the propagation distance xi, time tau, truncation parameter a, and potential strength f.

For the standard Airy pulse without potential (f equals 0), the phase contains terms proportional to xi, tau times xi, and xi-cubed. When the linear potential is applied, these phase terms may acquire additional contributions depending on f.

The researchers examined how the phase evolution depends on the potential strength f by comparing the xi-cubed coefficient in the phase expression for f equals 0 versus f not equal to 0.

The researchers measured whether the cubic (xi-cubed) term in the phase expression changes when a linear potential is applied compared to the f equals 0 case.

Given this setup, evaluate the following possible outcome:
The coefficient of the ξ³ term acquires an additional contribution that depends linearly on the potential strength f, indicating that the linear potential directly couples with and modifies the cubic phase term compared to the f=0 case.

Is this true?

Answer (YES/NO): NO